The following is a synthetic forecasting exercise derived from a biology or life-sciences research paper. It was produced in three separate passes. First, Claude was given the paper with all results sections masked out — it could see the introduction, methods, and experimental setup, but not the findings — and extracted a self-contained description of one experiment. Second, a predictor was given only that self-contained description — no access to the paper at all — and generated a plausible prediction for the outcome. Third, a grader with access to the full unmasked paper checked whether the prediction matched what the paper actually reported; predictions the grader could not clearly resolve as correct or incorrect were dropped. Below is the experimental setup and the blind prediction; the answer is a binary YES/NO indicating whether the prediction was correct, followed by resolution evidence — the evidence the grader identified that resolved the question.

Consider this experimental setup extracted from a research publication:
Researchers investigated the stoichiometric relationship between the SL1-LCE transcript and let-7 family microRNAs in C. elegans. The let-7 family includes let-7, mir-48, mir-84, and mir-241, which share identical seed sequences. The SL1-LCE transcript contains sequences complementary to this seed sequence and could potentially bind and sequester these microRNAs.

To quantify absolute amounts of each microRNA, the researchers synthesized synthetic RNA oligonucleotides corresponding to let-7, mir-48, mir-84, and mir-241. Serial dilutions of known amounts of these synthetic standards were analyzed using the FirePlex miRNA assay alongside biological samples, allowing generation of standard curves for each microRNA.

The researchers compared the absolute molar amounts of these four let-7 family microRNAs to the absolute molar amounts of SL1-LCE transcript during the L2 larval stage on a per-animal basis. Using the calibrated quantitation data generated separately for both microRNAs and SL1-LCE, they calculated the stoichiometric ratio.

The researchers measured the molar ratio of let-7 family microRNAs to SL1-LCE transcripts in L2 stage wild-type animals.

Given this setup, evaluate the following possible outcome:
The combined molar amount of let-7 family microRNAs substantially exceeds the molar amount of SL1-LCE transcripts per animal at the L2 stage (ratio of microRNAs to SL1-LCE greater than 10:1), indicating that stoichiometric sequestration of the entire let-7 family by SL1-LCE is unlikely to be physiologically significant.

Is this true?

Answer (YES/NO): NO